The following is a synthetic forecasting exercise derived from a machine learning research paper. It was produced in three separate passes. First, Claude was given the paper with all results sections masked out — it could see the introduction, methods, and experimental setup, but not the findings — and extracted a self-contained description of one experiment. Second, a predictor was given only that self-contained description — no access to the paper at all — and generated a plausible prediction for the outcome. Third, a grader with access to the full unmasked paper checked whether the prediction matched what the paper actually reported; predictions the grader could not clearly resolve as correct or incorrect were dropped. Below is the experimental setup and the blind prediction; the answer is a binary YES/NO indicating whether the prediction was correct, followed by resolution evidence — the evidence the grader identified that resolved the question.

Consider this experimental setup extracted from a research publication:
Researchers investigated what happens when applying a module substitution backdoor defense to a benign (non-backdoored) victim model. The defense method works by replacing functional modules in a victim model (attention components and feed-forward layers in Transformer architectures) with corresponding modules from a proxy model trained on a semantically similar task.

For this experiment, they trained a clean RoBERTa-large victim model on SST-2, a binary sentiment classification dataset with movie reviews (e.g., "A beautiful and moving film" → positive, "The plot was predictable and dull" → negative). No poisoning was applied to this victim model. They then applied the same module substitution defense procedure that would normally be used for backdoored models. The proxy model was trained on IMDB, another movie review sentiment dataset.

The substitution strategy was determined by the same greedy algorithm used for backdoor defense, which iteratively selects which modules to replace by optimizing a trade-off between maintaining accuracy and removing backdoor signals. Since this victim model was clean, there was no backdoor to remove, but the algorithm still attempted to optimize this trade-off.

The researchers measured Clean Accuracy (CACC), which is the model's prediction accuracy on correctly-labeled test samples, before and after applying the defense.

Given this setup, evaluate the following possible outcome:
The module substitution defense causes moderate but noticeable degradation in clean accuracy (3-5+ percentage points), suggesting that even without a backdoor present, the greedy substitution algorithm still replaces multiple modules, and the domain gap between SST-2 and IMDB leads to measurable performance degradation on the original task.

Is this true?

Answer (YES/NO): NO